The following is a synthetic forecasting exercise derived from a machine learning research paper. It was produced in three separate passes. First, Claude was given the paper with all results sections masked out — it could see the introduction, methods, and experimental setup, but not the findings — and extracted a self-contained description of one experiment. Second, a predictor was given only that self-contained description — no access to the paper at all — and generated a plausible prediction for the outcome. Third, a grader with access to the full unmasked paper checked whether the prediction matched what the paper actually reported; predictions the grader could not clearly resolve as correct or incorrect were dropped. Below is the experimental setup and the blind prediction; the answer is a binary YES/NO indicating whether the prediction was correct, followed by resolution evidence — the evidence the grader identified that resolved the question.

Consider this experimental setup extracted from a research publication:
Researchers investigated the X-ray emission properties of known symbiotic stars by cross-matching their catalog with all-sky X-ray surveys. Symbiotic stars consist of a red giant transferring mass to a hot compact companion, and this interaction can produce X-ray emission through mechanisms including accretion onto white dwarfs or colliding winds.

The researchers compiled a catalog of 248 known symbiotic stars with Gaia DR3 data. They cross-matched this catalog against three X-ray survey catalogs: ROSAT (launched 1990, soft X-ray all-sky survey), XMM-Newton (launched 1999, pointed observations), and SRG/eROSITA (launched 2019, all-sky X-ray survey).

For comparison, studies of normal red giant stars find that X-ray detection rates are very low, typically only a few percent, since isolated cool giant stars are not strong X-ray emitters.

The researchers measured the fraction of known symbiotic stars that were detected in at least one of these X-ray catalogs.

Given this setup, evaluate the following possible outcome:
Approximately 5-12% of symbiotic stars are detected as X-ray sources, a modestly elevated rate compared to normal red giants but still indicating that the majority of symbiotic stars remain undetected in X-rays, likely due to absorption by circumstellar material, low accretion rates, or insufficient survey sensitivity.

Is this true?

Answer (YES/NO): NO